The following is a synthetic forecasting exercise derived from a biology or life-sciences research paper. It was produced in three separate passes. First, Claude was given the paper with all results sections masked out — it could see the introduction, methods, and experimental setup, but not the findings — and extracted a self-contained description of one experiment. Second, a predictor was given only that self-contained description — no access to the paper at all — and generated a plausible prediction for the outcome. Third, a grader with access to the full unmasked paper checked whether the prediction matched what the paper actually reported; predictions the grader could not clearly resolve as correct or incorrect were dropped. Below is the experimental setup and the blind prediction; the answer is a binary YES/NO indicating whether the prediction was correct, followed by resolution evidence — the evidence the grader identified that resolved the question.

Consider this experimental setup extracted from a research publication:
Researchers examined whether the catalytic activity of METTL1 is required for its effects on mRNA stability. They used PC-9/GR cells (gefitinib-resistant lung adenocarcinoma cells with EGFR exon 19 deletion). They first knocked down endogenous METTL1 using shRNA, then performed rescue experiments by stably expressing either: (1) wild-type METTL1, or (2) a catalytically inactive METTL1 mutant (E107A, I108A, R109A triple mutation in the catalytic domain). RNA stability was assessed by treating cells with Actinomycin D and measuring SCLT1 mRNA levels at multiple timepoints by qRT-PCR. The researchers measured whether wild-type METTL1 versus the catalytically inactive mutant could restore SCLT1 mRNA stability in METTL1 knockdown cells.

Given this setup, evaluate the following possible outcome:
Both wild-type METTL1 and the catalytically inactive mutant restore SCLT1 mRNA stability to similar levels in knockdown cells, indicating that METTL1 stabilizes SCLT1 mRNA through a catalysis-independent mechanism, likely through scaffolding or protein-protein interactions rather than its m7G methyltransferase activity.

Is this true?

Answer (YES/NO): NO